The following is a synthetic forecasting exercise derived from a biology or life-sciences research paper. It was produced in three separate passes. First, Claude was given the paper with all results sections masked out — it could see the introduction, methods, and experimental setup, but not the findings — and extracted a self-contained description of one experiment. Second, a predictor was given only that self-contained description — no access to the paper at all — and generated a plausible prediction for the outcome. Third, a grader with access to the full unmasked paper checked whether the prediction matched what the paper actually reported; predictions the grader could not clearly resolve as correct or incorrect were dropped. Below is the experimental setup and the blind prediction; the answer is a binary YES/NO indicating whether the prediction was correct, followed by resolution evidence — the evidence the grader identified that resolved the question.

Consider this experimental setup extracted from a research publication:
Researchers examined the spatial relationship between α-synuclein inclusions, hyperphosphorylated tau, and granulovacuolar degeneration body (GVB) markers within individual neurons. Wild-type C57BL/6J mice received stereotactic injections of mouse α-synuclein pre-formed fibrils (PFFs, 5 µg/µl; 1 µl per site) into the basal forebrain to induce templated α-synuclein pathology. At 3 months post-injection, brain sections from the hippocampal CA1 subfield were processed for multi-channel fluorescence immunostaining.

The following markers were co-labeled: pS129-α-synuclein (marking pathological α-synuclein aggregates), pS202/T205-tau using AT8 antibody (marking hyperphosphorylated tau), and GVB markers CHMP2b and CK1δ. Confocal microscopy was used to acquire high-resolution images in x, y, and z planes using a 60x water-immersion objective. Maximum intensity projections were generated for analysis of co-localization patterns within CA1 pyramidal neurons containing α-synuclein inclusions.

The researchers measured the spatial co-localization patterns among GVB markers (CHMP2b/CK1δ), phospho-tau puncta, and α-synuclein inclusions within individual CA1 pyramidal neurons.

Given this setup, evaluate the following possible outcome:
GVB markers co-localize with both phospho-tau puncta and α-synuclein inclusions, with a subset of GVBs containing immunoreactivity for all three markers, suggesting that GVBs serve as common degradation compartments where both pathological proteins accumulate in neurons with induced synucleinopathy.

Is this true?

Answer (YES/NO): NO